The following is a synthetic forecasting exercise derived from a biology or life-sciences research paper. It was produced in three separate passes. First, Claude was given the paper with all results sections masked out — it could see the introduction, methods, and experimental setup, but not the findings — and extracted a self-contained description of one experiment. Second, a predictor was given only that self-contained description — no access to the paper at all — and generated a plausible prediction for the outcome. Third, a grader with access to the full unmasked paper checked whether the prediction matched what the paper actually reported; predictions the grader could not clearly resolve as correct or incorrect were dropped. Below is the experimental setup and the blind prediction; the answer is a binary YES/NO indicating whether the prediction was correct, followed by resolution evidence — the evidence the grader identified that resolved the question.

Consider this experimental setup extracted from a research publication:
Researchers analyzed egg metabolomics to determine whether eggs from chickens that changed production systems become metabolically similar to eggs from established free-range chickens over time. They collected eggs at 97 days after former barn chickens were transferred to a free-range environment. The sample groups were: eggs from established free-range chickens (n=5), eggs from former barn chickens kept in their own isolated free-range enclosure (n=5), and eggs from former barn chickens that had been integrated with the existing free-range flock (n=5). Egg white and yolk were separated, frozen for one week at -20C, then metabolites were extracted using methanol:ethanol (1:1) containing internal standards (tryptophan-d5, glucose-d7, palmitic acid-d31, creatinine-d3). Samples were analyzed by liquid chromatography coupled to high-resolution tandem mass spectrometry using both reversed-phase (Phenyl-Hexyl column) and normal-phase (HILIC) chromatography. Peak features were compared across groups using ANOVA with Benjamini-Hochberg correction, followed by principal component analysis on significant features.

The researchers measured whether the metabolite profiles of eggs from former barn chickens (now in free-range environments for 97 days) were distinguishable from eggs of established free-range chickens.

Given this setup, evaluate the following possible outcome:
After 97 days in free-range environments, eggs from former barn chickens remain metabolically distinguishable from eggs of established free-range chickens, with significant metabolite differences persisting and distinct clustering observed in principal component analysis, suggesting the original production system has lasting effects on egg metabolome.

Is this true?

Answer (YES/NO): NO